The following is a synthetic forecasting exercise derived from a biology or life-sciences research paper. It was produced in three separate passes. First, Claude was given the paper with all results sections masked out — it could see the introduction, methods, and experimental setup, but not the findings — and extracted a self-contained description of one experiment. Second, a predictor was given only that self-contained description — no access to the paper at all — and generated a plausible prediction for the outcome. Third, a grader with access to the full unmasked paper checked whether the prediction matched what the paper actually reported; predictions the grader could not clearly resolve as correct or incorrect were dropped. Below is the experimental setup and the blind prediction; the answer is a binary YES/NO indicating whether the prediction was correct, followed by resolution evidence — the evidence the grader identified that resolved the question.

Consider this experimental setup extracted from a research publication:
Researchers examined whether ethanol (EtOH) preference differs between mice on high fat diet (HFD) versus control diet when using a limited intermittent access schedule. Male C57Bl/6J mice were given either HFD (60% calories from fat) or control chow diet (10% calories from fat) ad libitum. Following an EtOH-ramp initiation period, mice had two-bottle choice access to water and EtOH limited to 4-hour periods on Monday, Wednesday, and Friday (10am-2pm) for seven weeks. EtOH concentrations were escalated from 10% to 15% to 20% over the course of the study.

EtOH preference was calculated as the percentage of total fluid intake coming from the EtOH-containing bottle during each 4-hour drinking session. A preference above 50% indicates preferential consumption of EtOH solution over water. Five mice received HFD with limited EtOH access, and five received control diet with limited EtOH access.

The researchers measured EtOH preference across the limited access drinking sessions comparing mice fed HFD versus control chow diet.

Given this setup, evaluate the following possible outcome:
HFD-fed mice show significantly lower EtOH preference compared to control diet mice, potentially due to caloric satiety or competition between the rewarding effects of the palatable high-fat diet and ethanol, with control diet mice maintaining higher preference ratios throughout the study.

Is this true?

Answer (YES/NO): NO